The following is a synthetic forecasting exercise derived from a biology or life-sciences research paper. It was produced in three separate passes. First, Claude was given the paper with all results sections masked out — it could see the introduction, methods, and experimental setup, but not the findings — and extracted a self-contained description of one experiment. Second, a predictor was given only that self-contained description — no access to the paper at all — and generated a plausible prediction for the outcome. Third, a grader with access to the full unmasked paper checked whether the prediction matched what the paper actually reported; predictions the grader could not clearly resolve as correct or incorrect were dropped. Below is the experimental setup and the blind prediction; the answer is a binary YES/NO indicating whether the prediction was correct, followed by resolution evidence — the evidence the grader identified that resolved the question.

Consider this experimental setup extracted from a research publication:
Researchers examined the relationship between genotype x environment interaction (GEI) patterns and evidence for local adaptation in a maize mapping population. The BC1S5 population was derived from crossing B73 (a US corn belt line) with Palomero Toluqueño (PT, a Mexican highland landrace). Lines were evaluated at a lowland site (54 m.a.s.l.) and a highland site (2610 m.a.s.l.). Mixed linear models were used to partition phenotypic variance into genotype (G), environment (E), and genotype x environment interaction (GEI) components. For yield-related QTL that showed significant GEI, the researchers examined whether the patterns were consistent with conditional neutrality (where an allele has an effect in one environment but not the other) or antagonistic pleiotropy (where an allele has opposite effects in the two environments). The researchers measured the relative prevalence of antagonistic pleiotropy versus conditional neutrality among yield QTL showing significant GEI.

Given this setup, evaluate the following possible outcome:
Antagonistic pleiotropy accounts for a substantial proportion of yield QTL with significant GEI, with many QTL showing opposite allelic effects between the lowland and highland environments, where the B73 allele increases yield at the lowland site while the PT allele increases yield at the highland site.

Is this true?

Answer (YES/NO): NO